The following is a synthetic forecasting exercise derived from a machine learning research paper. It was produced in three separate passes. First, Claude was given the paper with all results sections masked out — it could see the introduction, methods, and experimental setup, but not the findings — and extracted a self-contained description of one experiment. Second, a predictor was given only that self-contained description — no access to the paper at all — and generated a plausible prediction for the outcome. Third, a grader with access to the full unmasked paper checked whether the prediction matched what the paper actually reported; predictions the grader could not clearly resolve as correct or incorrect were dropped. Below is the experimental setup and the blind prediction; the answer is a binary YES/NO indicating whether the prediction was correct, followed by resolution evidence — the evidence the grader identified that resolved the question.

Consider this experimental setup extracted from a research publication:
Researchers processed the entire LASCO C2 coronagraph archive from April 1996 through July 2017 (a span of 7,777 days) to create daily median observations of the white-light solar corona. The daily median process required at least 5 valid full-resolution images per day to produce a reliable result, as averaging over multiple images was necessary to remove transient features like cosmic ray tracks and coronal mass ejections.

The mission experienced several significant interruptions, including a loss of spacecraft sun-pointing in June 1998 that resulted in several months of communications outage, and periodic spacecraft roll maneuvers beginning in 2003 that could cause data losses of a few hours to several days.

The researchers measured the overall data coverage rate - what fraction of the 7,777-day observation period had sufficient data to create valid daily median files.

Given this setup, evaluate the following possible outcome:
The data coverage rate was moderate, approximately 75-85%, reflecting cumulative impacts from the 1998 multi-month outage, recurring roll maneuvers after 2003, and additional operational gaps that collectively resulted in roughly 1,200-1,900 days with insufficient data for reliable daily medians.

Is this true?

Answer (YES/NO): NO